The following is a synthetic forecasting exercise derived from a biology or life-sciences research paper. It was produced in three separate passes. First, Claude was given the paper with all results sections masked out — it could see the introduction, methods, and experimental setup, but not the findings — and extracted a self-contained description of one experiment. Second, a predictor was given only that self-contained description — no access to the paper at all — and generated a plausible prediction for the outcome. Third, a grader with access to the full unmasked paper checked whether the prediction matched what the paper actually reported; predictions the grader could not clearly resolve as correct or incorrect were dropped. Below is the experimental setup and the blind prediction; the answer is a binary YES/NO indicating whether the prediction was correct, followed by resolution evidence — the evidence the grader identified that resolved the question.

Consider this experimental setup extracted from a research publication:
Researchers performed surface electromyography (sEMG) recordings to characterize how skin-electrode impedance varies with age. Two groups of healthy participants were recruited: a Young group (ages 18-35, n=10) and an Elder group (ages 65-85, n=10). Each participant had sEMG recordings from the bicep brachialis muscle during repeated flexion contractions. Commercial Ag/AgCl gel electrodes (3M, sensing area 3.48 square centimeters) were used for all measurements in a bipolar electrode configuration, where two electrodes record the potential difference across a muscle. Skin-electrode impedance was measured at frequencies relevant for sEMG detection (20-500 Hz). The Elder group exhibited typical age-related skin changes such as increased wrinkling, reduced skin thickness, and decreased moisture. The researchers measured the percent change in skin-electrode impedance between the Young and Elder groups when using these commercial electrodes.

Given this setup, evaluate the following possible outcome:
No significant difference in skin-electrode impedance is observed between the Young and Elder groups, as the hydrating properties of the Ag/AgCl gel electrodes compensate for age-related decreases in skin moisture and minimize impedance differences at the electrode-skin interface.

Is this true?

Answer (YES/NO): NO